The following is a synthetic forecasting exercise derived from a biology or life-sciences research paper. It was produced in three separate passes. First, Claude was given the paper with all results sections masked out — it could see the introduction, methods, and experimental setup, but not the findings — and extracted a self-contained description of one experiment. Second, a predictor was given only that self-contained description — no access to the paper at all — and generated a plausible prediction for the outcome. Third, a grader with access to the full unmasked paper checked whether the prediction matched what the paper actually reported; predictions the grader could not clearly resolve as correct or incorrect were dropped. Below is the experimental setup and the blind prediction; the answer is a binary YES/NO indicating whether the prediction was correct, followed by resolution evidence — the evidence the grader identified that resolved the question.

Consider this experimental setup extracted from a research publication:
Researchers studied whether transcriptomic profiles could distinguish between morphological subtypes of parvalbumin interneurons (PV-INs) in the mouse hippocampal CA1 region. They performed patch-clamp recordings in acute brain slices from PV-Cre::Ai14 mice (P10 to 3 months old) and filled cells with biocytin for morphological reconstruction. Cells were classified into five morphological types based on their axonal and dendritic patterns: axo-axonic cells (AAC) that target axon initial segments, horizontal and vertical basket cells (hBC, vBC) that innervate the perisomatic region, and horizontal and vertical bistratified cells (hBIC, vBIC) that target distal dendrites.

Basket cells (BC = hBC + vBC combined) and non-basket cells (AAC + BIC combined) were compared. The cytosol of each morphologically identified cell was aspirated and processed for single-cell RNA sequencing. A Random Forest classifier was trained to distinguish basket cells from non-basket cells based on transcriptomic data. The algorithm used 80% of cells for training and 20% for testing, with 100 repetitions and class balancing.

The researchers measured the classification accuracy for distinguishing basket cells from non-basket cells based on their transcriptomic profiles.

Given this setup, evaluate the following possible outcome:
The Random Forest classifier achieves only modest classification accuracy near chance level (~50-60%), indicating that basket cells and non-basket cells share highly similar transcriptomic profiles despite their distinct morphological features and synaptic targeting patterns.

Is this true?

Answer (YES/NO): YES